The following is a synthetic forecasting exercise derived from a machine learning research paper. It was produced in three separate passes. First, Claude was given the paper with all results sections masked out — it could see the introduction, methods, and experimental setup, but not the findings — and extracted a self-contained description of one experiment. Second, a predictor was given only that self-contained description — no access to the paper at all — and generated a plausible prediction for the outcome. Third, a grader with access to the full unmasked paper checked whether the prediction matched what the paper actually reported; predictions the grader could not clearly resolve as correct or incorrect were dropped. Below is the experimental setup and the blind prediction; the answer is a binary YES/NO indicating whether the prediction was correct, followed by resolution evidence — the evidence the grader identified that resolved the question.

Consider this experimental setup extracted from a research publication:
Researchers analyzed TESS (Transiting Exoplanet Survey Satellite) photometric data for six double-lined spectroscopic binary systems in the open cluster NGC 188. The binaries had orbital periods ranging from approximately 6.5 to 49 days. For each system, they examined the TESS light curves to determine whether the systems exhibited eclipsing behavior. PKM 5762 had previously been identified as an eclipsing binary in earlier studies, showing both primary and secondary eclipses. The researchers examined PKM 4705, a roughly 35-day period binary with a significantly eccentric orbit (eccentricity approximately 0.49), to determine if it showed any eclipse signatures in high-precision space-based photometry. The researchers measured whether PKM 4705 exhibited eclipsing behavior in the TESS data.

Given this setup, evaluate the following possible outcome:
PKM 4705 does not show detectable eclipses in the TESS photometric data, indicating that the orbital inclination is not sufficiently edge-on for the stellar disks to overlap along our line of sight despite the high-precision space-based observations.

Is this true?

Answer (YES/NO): NO